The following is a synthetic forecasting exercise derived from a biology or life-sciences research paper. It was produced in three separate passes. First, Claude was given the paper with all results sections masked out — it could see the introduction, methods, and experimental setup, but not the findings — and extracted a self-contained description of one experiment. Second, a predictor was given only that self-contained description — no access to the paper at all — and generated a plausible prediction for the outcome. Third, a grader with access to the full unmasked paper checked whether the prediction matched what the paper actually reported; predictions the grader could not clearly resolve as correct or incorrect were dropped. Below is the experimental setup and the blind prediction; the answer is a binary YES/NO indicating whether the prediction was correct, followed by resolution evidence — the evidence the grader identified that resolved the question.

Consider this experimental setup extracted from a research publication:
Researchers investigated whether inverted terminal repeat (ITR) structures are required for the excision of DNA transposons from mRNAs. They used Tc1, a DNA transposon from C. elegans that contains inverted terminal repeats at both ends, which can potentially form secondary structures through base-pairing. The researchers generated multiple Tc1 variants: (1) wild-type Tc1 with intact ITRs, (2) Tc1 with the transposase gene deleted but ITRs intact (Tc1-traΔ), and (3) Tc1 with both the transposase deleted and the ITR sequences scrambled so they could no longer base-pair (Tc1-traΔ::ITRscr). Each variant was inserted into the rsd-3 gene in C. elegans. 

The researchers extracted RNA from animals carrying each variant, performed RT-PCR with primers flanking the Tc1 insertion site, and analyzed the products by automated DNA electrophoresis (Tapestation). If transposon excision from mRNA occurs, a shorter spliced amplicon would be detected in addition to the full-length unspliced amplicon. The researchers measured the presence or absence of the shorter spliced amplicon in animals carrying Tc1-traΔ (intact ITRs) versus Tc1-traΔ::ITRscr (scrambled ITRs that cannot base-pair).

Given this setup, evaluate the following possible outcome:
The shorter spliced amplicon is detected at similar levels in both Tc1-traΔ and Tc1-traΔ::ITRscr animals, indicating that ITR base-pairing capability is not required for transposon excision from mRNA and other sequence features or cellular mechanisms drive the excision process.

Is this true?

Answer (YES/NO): NO